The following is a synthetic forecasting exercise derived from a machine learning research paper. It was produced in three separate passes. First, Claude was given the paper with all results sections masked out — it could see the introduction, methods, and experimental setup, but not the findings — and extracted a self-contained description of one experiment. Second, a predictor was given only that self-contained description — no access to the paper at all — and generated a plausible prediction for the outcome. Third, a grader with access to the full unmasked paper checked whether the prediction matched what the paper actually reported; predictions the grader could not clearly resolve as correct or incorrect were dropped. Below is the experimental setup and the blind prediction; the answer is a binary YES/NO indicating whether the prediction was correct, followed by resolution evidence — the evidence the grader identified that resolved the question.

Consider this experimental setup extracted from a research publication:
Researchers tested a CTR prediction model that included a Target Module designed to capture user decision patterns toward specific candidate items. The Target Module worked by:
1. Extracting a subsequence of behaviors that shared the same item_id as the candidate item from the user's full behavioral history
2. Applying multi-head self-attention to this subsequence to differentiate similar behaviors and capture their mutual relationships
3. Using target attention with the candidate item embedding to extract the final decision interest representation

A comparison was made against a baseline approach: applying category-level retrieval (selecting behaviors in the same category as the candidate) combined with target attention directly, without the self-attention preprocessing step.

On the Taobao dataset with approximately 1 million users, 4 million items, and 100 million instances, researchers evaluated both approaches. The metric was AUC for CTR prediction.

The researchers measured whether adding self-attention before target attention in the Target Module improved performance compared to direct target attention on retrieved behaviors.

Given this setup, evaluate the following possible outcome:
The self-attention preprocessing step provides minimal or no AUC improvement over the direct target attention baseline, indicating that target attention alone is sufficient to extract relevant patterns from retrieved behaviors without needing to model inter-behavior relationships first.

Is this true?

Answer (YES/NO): NO